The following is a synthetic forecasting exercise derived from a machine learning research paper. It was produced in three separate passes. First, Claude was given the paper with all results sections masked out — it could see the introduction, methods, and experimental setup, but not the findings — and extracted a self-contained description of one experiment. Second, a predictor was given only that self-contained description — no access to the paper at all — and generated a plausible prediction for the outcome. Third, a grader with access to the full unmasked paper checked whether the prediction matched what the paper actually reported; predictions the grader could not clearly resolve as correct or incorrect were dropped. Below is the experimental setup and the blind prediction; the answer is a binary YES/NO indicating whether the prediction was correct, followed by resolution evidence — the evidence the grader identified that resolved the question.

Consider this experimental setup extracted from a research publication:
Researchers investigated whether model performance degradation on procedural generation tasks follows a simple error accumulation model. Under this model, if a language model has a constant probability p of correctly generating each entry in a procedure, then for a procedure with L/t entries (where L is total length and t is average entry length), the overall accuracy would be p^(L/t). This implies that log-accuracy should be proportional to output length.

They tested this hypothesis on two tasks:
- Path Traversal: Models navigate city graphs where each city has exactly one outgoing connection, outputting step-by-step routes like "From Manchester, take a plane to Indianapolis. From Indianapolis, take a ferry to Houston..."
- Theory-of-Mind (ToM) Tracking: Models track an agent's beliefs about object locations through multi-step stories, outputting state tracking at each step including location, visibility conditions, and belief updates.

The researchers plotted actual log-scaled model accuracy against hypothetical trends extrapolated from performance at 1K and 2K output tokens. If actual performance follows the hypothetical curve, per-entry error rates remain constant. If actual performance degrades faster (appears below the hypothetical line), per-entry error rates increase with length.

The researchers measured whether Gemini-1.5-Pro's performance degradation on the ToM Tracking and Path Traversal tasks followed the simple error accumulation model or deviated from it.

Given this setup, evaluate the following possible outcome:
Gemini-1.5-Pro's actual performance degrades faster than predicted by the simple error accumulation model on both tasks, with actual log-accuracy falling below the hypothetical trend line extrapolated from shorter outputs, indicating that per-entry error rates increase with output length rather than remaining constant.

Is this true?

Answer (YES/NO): NO